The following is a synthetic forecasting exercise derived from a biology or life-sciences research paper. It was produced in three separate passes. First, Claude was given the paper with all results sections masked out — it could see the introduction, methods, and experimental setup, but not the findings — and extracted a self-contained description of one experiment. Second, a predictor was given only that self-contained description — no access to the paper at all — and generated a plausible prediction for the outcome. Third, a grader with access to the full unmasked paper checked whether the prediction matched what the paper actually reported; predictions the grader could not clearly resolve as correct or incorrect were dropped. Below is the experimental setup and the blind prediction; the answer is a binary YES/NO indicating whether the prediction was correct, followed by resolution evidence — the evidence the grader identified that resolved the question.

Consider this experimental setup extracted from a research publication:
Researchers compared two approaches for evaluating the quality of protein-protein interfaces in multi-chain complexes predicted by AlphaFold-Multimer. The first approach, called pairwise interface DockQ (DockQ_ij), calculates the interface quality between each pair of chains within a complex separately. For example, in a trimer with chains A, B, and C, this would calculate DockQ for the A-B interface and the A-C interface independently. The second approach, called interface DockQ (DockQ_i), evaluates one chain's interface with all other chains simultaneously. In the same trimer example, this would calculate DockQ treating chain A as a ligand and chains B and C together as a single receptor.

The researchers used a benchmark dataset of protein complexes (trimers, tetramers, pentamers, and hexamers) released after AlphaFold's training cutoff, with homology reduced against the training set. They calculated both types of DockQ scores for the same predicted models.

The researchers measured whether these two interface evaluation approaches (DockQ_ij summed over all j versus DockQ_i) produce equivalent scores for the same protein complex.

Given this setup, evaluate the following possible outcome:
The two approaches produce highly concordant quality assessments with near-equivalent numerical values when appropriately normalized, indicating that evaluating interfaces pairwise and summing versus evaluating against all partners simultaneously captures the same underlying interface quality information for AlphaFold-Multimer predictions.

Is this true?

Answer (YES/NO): NO